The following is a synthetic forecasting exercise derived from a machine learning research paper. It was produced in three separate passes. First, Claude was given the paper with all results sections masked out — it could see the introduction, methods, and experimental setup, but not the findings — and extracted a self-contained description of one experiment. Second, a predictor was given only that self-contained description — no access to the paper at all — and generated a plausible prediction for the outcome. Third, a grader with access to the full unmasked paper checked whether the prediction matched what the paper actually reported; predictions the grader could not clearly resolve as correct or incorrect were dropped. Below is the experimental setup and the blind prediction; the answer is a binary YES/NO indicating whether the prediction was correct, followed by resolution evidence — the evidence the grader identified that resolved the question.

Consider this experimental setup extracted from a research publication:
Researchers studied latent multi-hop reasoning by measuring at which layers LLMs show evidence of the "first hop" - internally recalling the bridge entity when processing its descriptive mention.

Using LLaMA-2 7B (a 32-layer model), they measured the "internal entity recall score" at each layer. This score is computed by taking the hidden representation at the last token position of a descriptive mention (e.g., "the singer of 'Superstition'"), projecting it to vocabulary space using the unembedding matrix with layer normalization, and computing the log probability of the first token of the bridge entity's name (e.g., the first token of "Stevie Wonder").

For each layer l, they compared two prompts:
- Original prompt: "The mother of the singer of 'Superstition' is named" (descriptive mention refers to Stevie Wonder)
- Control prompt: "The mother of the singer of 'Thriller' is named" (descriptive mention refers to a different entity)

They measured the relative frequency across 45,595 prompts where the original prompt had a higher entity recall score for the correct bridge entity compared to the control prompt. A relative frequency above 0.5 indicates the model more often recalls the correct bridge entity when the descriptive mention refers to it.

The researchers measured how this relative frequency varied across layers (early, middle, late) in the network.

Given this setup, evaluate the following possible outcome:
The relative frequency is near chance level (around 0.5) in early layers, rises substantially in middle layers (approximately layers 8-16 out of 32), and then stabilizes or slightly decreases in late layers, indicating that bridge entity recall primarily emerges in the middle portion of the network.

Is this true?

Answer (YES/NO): NO